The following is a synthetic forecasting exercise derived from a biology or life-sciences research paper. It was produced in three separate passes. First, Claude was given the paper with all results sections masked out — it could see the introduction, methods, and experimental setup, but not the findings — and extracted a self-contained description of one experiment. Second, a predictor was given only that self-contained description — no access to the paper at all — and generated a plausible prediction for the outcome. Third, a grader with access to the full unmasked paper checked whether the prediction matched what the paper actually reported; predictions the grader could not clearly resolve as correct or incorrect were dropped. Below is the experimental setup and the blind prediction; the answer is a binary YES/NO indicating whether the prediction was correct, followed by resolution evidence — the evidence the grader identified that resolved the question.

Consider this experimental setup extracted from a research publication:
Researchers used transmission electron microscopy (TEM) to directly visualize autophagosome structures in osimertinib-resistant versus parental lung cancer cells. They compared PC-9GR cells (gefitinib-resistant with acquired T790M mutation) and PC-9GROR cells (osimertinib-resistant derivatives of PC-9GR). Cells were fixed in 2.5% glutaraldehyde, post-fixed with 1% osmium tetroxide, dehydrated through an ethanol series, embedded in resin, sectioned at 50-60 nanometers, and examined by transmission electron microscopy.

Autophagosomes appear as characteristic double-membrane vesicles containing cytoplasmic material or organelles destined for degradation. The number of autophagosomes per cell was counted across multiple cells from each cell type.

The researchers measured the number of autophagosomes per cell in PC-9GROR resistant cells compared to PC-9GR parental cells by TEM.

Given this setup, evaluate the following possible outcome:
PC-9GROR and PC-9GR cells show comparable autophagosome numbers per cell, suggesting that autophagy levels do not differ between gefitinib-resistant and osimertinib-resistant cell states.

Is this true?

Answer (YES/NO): NO